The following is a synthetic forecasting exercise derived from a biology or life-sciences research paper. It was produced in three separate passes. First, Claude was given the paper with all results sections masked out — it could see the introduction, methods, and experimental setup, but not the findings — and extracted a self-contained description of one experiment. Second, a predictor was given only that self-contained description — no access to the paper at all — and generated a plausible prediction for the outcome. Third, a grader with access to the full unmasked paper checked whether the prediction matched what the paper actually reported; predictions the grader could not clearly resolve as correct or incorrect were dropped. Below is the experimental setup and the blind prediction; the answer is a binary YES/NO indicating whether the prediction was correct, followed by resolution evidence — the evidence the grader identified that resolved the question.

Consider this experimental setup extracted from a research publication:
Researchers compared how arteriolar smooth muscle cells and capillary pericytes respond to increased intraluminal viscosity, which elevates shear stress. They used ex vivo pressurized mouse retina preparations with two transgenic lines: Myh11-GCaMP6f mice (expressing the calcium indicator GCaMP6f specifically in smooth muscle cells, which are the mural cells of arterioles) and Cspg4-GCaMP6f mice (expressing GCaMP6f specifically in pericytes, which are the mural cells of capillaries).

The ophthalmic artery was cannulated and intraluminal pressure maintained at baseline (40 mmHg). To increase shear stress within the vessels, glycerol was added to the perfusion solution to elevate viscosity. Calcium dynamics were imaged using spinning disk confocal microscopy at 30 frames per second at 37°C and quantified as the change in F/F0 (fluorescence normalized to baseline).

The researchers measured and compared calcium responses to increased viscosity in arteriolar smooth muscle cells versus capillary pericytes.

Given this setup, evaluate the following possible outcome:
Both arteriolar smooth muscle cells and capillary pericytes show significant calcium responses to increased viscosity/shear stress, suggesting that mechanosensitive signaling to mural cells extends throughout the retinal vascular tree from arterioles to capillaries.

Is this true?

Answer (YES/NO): NO